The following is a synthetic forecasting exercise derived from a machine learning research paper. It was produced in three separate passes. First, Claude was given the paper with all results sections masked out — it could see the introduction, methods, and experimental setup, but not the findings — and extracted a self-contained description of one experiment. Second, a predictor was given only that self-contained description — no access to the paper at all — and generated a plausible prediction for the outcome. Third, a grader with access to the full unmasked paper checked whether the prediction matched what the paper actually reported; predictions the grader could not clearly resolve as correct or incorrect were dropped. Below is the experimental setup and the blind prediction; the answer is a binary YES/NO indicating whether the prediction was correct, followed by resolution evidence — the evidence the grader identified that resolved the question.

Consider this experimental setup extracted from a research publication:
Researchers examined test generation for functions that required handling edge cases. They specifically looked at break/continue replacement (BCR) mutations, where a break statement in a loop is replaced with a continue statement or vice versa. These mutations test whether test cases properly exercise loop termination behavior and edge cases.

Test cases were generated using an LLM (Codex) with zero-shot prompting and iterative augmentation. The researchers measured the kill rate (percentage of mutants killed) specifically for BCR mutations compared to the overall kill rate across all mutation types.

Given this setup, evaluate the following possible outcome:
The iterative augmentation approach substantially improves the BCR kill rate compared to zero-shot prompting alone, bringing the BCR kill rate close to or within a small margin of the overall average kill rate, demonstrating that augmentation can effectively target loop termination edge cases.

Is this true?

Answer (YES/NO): NO